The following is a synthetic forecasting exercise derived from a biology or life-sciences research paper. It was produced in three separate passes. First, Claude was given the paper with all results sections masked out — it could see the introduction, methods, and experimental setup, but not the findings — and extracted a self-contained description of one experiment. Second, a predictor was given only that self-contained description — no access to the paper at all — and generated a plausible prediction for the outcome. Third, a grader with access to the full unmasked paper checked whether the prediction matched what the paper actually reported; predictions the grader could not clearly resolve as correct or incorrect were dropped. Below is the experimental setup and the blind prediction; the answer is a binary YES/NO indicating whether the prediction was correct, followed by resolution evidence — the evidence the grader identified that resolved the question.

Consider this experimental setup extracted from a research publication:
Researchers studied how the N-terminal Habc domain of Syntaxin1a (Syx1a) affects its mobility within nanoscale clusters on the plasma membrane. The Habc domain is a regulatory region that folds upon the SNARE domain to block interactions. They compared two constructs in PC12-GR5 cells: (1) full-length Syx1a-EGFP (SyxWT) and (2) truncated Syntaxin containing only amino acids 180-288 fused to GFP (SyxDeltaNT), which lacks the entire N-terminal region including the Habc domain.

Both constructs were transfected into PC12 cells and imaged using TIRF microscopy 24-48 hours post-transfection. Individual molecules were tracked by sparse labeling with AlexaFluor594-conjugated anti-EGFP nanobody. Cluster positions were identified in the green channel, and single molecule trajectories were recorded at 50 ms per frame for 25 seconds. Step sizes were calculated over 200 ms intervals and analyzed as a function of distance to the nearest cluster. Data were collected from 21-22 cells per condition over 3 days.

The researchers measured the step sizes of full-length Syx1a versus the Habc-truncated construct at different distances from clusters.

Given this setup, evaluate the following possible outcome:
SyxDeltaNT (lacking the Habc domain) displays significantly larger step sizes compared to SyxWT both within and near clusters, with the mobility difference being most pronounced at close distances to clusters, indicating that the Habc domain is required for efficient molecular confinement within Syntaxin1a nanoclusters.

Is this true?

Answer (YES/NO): NO